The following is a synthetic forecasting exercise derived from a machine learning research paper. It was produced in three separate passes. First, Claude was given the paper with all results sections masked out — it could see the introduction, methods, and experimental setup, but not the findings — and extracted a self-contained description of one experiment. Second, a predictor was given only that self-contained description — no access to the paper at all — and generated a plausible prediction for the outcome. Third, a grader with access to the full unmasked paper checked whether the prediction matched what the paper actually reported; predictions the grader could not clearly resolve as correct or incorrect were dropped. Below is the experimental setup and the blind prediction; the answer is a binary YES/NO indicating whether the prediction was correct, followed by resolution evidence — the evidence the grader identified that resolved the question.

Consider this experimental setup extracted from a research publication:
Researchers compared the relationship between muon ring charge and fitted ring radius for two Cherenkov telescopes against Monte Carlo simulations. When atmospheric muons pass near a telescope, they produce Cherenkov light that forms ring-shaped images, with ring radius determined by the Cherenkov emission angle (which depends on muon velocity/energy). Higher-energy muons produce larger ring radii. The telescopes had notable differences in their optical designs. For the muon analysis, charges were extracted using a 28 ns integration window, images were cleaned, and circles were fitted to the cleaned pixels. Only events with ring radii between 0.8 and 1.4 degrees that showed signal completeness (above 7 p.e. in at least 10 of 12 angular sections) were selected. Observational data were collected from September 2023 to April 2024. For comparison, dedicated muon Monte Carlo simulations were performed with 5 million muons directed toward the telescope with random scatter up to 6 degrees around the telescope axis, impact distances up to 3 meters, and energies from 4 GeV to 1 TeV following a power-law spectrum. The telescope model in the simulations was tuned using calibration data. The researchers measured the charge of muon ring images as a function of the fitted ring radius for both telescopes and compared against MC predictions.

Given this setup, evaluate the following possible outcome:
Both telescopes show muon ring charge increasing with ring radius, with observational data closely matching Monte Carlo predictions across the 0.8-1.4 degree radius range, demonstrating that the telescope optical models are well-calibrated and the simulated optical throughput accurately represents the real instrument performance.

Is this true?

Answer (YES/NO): YES